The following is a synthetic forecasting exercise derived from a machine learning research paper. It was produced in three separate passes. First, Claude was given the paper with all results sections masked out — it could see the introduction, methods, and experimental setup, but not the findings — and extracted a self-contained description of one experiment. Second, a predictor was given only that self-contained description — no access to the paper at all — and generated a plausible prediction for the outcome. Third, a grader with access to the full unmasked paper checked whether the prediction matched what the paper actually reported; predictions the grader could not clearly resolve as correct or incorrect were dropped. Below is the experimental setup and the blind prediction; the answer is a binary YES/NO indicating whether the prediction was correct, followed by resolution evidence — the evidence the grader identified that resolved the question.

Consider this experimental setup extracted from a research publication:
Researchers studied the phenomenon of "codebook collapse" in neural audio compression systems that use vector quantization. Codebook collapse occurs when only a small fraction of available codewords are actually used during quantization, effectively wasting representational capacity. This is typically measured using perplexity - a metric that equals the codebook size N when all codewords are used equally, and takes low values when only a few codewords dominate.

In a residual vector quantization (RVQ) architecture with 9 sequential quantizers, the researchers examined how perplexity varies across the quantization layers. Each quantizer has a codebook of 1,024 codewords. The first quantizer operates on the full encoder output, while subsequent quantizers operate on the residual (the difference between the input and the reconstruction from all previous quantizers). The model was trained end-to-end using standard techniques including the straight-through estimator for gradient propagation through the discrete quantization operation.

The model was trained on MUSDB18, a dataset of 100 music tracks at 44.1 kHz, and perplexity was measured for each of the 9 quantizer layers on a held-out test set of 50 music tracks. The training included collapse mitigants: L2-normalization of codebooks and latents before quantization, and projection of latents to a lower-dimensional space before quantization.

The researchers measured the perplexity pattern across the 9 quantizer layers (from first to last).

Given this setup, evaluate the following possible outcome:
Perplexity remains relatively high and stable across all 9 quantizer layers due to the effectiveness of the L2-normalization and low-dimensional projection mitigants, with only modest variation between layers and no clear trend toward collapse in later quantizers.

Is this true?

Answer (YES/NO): NO